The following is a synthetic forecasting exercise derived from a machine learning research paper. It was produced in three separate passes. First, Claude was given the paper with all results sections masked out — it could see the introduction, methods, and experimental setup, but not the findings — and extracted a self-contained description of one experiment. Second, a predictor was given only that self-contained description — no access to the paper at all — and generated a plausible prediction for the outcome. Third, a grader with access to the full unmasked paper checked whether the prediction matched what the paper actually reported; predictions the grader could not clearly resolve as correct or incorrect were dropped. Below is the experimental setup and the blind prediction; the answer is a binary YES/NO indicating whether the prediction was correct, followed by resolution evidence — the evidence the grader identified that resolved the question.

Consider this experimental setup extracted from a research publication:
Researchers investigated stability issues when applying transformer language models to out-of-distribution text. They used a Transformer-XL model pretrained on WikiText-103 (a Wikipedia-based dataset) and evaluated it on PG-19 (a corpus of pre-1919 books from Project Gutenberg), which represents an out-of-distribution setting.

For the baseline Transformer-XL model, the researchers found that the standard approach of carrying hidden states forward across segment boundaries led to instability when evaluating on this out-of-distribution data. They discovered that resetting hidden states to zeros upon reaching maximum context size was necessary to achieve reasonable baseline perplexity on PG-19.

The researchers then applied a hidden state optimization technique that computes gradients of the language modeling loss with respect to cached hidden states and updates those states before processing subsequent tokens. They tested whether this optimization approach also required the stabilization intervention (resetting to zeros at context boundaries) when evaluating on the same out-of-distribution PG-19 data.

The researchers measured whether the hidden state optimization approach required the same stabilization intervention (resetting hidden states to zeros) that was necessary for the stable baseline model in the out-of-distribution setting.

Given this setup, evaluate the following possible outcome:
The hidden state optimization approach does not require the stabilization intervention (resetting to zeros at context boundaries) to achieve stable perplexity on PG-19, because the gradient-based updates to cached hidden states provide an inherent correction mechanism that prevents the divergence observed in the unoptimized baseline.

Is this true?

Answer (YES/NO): YES